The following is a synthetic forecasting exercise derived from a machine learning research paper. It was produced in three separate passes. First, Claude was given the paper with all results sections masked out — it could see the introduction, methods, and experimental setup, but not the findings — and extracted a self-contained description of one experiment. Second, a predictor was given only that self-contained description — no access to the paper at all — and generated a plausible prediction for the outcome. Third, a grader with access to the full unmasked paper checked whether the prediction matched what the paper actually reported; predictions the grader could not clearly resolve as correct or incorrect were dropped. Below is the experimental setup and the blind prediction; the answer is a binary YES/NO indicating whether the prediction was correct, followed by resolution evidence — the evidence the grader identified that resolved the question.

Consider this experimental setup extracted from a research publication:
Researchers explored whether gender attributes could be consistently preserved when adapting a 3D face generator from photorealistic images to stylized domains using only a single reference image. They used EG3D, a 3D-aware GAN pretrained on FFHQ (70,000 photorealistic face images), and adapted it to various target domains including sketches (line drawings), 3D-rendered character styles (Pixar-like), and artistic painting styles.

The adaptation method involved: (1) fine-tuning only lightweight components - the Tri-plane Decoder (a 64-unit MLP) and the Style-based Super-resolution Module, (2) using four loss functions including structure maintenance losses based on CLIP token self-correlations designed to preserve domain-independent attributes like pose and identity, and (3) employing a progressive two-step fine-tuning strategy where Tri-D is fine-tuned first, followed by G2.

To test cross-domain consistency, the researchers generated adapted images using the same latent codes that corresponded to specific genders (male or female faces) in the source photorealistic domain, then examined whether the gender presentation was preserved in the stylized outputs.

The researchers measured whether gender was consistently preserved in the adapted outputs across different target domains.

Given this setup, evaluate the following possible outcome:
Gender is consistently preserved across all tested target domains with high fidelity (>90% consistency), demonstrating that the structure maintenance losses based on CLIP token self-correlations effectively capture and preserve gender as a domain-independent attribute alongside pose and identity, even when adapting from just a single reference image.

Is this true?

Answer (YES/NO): NO